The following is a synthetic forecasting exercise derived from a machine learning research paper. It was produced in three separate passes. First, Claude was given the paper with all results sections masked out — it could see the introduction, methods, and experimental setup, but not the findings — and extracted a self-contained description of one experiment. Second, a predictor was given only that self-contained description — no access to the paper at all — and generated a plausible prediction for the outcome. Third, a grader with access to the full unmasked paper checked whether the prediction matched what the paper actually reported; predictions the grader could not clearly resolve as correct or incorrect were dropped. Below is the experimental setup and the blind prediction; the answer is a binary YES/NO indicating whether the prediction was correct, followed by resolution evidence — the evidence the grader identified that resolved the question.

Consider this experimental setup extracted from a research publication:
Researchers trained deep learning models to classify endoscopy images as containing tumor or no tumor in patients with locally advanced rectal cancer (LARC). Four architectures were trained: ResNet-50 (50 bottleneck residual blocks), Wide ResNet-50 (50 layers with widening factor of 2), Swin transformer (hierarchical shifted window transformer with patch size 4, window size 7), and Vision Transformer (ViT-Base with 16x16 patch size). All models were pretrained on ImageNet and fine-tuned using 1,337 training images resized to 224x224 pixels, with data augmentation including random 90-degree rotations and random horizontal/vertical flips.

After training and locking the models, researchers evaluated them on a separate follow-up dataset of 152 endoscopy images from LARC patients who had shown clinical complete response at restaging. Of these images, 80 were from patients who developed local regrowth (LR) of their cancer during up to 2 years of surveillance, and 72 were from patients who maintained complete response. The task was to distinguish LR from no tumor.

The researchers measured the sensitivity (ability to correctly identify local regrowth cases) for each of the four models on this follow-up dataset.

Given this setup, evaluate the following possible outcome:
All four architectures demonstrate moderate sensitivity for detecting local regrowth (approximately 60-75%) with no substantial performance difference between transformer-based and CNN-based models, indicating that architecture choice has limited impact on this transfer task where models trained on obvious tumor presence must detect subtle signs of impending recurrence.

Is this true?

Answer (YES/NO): NO